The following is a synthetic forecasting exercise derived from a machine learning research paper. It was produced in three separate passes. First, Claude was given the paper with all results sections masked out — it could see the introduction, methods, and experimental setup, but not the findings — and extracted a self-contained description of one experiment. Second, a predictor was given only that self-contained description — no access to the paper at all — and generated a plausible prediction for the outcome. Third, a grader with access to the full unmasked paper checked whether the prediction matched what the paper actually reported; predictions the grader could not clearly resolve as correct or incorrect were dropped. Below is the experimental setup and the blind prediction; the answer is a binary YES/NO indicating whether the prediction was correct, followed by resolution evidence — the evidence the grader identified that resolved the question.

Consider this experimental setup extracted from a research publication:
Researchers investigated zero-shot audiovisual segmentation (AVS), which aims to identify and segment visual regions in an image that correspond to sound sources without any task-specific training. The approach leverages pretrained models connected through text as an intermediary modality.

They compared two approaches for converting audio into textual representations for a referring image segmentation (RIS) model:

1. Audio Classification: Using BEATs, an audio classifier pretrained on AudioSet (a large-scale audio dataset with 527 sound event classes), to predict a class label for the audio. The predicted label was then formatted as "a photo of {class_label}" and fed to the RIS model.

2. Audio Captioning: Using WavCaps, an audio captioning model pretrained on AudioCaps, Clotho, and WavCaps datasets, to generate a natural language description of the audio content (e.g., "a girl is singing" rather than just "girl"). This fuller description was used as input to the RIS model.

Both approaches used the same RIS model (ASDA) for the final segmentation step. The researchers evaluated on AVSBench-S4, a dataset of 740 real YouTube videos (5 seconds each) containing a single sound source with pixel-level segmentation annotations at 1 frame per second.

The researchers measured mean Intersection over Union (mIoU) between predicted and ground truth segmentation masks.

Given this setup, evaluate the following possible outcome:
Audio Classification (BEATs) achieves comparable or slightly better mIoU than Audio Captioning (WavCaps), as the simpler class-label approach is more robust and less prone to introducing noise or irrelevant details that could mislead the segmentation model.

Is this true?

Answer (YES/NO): NO